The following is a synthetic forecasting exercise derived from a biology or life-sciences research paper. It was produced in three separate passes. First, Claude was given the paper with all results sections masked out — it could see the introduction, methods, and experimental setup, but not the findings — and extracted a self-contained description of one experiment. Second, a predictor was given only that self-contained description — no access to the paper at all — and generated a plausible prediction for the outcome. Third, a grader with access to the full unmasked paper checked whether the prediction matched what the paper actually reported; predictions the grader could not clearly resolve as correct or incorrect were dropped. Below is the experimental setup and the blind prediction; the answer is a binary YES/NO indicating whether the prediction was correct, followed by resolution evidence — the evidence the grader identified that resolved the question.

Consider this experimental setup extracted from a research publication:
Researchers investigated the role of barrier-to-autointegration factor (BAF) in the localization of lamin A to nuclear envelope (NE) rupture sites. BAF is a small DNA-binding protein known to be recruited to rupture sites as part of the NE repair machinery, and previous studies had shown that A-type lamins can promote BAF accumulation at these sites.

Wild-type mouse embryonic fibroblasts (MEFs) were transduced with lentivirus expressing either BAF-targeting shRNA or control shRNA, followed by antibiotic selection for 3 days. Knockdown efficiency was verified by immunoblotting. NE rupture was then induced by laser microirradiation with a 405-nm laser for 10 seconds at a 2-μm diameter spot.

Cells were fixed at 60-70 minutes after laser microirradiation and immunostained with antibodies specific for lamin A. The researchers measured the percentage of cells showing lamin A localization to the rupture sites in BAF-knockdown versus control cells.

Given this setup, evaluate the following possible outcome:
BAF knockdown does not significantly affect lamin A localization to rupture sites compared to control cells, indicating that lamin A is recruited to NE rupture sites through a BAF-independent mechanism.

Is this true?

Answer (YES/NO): NO